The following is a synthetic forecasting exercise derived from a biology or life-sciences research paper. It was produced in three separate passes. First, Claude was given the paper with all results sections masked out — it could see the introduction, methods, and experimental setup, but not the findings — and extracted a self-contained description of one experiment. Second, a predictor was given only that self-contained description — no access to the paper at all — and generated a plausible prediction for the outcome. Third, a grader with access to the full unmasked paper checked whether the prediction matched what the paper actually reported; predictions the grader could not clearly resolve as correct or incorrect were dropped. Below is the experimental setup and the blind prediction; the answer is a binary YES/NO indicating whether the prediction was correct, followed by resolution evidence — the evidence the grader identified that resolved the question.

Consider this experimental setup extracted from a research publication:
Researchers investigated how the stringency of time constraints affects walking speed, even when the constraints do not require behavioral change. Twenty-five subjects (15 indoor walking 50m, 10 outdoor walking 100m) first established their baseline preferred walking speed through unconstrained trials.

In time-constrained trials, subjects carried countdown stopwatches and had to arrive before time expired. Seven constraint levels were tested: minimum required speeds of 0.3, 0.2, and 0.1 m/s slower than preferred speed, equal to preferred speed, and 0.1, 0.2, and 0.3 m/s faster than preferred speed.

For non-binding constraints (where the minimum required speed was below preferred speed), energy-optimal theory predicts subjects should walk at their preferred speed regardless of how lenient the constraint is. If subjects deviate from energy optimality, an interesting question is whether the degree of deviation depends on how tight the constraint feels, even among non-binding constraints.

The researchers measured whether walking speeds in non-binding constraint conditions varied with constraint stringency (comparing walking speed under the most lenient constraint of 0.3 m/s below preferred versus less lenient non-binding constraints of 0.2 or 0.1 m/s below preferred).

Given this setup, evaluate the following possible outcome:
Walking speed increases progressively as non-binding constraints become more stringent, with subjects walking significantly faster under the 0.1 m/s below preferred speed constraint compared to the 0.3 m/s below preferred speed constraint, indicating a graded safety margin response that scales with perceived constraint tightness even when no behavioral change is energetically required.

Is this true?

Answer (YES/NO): YES